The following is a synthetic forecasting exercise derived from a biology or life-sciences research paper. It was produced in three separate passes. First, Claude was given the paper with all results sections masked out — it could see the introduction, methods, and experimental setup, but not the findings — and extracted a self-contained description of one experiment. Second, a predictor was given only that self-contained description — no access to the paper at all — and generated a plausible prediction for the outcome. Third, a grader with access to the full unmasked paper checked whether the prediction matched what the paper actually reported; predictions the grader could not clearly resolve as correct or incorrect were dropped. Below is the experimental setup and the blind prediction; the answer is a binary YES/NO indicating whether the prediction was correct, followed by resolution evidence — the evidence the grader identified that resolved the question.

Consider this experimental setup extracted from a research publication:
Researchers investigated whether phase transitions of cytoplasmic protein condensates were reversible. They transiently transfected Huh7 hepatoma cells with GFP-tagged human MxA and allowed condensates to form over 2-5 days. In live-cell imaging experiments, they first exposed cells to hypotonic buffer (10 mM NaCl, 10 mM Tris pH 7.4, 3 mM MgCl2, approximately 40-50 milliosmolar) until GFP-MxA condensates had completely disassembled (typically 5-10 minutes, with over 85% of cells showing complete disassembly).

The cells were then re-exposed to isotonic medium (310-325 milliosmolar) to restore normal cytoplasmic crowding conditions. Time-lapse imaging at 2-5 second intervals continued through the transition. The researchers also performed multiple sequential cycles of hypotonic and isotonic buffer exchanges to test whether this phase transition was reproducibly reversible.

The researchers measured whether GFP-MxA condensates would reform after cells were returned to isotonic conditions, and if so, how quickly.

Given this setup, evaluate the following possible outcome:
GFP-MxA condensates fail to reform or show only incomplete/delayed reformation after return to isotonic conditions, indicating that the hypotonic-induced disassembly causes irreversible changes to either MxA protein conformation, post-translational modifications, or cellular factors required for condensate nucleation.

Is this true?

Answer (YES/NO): NO